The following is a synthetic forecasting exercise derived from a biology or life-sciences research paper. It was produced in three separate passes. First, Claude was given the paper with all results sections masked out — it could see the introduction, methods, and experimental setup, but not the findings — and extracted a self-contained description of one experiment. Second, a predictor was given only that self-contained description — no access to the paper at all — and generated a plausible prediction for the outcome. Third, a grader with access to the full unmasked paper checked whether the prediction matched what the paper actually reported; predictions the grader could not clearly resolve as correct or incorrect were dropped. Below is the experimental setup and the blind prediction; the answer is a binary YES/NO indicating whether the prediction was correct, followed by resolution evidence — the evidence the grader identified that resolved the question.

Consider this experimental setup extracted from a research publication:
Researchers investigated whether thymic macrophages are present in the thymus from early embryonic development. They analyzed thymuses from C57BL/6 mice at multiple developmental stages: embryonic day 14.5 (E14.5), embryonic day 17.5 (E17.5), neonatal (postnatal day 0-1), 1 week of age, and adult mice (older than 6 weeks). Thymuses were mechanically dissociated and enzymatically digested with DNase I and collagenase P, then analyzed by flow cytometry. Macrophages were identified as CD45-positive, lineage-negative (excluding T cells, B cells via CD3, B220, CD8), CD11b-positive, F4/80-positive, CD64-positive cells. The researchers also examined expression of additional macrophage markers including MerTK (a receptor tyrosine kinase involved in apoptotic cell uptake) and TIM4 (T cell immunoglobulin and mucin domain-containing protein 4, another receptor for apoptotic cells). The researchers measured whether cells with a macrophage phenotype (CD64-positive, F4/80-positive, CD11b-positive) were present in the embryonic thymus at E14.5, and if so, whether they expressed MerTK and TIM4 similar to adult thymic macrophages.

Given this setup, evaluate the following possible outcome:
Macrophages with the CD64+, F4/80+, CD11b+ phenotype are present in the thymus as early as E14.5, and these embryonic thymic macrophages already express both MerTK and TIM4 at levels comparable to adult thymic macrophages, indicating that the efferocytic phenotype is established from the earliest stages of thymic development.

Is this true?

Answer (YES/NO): NO